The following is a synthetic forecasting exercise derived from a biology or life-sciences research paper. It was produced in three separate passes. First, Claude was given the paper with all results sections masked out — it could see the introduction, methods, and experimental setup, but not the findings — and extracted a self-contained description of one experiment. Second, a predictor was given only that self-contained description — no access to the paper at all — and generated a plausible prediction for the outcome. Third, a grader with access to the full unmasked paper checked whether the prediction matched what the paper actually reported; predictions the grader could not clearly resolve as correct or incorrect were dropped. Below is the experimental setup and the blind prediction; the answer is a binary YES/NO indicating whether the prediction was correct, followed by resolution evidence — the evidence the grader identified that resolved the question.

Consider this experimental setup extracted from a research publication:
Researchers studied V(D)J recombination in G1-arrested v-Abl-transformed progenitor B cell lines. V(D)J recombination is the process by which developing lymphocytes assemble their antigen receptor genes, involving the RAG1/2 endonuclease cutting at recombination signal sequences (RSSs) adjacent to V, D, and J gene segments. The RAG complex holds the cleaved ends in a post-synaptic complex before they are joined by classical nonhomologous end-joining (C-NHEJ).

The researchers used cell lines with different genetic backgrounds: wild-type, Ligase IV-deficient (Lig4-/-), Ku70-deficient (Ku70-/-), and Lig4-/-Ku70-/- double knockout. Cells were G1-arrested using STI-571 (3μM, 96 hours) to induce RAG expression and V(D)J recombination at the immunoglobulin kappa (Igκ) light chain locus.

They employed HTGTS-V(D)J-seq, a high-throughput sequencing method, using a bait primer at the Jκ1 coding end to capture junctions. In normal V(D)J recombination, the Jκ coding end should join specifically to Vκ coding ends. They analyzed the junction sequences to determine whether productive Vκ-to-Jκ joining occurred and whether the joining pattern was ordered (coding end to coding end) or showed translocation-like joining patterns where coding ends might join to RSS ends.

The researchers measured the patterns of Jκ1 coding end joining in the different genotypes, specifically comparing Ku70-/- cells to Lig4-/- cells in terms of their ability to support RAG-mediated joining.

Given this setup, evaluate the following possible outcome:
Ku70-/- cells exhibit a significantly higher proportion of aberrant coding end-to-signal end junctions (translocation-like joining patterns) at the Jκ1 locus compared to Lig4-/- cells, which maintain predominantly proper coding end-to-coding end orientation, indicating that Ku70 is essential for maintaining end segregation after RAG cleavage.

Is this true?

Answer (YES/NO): NO